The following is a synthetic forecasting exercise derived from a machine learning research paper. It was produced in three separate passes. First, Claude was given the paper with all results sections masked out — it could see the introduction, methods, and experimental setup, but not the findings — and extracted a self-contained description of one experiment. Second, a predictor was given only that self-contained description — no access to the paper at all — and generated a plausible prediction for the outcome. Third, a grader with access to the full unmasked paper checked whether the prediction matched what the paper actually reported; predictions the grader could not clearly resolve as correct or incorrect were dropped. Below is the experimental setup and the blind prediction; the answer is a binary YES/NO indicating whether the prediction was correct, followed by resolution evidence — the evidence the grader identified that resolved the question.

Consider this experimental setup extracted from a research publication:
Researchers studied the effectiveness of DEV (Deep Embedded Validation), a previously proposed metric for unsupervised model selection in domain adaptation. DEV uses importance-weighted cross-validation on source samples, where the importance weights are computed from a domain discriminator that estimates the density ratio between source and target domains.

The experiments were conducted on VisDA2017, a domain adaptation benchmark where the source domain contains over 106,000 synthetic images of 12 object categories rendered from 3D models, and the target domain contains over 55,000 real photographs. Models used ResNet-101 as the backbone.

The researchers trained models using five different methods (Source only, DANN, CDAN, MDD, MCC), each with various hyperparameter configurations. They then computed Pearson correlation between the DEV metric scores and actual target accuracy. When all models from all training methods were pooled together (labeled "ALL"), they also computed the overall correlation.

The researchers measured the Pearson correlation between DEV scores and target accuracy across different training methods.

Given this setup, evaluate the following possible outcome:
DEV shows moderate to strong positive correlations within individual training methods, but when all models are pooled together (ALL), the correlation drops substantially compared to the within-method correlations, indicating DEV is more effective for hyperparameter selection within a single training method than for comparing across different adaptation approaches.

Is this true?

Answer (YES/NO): NO